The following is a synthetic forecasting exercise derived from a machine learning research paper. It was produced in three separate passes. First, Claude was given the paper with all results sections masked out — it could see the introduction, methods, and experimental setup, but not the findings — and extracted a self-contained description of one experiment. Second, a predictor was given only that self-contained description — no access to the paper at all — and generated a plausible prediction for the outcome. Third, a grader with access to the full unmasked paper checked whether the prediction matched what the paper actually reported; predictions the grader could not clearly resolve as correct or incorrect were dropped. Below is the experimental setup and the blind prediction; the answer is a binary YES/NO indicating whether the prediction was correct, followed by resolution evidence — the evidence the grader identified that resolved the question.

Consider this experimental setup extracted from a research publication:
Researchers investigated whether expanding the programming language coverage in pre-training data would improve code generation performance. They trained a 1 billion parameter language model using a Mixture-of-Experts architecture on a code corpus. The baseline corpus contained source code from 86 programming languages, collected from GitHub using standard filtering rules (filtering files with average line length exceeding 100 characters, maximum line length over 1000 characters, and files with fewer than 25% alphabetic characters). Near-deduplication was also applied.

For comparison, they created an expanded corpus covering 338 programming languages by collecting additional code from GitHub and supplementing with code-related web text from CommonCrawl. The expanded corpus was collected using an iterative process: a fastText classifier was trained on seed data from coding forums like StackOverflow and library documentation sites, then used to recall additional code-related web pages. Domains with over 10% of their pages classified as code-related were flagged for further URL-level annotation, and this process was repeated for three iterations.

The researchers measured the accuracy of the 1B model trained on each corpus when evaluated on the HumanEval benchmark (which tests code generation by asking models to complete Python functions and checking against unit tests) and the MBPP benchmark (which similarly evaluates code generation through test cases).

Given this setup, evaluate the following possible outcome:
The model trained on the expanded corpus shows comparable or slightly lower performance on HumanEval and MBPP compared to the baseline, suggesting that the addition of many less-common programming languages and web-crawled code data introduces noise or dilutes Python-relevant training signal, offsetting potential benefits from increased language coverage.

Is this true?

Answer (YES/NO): NO